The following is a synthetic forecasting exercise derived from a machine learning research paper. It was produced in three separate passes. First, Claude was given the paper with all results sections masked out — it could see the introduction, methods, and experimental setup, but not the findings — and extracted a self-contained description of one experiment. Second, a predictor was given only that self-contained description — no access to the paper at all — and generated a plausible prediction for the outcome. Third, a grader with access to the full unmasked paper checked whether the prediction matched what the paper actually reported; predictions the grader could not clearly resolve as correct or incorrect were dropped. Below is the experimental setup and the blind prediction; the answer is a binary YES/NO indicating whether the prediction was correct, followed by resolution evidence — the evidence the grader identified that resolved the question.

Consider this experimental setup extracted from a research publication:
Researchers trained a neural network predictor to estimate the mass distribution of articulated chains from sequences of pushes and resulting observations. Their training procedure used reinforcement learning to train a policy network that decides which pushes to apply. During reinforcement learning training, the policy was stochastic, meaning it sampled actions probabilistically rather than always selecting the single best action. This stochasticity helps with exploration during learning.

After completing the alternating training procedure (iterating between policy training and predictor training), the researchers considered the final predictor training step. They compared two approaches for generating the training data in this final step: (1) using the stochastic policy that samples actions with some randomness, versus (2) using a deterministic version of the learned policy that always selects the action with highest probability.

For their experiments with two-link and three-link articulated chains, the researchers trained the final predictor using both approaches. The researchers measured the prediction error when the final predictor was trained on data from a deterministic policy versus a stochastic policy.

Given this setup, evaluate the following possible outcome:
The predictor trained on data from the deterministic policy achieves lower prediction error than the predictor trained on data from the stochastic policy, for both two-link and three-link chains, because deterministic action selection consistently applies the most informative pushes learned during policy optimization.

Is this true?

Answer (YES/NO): YES